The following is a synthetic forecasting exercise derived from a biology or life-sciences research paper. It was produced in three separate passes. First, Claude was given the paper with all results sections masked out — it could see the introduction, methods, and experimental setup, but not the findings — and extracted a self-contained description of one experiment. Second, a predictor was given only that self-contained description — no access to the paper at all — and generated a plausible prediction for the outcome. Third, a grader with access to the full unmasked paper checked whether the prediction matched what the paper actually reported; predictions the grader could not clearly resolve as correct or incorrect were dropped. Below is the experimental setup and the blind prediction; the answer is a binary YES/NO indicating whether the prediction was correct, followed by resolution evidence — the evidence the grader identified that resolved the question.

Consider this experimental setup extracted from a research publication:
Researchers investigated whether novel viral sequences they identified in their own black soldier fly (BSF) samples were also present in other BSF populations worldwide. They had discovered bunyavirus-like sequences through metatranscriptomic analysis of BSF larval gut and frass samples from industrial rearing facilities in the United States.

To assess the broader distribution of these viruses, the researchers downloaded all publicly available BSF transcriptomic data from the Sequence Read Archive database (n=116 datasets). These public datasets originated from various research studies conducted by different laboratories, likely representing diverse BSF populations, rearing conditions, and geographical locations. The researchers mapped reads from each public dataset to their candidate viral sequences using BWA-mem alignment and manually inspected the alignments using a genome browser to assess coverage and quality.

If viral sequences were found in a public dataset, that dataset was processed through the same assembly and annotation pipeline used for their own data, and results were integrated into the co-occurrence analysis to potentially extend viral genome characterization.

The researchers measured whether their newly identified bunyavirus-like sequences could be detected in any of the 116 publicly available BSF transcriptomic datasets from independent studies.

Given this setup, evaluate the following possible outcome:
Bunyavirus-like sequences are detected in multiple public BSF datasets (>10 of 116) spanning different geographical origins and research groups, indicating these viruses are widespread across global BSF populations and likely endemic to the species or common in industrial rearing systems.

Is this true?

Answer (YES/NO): NO